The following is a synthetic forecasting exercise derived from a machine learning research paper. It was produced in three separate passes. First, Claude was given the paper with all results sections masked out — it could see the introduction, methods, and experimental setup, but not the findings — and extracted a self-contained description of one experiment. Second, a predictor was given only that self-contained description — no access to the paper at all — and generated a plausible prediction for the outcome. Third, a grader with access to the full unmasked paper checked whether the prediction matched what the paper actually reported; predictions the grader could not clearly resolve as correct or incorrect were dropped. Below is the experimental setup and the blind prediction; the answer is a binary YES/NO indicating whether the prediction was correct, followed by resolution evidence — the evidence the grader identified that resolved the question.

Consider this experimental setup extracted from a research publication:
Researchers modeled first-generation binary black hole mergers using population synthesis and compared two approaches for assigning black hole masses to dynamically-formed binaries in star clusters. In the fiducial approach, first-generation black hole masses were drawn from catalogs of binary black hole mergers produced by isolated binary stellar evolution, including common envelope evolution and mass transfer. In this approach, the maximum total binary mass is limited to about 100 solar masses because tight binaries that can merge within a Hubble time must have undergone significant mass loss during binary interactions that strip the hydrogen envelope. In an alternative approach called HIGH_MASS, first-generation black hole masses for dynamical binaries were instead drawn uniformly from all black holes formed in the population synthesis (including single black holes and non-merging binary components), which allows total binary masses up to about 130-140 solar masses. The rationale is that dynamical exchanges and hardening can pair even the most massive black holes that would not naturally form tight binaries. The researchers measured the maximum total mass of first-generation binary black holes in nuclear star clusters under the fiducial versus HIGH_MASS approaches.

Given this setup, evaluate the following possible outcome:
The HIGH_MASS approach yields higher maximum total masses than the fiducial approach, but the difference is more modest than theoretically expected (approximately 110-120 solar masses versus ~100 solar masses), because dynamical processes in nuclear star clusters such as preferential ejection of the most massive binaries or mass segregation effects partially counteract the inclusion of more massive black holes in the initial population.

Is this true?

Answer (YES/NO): NO